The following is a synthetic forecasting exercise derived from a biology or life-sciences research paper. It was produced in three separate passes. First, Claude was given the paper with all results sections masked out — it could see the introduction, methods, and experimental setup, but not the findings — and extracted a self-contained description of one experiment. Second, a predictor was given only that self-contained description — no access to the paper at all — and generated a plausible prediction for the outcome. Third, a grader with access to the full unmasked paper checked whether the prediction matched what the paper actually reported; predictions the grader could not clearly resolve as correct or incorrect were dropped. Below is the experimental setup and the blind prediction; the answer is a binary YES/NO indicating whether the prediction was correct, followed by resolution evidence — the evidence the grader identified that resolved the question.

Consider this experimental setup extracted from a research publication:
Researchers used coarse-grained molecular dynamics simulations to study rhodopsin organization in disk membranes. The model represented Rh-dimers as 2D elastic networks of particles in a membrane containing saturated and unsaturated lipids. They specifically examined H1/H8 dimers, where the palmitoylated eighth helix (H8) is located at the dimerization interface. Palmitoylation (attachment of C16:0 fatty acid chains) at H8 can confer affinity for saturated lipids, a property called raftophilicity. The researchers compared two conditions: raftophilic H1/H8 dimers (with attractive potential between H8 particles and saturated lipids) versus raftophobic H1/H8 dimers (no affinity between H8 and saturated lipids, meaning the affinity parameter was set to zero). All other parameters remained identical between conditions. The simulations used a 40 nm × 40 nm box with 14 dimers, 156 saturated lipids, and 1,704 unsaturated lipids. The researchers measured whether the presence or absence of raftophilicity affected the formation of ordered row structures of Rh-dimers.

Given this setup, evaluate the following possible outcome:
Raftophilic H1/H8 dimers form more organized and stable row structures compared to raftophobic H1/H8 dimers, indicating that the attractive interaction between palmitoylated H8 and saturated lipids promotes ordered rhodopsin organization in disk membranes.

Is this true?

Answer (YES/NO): YES